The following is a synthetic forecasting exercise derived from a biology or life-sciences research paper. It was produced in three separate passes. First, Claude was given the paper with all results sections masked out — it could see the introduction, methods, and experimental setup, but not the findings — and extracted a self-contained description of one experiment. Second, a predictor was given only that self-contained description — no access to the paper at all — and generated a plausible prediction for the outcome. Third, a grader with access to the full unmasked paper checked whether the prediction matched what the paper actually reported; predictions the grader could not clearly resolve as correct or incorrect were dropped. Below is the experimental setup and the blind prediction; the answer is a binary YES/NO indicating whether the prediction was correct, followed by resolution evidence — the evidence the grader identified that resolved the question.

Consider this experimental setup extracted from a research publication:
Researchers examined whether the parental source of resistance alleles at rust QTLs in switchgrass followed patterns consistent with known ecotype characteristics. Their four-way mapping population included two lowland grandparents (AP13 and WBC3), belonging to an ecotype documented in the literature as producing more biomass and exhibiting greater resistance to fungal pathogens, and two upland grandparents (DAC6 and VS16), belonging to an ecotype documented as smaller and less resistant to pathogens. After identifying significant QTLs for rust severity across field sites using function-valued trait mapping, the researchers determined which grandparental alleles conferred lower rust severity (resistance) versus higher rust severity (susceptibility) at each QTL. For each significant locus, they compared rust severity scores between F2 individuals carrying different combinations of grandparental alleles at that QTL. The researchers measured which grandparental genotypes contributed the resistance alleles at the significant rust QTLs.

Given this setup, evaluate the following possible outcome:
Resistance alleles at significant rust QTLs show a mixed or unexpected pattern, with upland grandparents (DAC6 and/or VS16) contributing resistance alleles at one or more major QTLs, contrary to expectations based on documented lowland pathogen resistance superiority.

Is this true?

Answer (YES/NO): YES